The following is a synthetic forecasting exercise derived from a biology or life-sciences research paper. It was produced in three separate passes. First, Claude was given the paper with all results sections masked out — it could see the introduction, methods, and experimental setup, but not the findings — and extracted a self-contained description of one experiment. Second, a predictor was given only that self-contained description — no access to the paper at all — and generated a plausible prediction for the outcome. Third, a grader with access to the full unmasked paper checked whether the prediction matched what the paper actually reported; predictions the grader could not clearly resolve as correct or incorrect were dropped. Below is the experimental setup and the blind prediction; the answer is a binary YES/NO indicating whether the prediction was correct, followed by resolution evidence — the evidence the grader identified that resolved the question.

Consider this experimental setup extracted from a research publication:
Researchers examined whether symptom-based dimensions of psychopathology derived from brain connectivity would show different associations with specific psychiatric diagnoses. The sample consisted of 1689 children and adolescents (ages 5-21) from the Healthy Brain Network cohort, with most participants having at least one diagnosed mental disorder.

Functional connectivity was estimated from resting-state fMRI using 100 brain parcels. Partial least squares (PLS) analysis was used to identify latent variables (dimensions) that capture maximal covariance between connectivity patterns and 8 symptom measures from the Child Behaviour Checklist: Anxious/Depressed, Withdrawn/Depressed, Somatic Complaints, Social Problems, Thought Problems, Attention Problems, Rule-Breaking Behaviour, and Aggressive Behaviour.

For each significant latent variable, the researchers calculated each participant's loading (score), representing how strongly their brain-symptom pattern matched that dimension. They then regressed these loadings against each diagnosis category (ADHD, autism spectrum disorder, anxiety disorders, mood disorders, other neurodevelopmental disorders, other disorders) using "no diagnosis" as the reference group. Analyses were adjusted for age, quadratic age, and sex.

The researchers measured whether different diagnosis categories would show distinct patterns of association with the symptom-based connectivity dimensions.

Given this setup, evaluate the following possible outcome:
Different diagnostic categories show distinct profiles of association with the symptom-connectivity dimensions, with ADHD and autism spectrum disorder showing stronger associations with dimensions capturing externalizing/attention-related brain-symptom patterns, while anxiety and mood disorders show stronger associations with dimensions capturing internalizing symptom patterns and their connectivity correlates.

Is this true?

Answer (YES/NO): NO